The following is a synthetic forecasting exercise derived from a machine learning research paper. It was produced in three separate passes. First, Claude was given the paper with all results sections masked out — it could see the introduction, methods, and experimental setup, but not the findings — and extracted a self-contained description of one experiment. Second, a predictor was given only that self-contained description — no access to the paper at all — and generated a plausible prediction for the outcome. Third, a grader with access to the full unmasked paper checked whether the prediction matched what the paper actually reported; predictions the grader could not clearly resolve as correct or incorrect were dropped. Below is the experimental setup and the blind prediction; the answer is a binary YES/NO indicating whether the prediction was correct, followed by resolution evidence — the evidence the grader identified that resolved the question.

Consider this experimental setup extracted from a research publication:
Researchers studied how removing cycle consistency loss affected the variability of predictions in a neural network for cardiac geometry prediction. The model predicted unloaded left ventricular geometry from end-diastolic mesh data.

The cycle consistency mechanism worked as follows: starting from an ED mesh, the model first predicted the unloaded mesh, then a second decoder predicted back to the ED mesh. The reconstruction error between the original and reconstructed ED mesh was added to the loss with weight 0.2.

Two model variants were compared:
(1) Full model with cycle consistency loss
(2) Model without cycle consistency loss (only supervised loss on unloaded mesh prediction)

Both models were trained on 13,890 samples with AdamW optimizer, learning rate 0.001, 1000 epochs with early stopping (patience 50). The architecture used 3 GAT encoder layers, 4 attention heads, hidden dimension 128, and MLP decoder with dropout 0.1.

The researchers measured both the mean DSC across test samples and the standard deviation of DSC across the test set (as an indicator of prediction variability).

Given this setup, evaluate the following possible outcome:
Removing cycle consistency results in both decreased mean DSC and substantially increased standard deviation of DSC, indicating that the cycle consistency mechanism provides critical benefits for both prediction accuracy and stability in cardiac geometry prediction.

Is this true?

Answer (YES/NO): YES